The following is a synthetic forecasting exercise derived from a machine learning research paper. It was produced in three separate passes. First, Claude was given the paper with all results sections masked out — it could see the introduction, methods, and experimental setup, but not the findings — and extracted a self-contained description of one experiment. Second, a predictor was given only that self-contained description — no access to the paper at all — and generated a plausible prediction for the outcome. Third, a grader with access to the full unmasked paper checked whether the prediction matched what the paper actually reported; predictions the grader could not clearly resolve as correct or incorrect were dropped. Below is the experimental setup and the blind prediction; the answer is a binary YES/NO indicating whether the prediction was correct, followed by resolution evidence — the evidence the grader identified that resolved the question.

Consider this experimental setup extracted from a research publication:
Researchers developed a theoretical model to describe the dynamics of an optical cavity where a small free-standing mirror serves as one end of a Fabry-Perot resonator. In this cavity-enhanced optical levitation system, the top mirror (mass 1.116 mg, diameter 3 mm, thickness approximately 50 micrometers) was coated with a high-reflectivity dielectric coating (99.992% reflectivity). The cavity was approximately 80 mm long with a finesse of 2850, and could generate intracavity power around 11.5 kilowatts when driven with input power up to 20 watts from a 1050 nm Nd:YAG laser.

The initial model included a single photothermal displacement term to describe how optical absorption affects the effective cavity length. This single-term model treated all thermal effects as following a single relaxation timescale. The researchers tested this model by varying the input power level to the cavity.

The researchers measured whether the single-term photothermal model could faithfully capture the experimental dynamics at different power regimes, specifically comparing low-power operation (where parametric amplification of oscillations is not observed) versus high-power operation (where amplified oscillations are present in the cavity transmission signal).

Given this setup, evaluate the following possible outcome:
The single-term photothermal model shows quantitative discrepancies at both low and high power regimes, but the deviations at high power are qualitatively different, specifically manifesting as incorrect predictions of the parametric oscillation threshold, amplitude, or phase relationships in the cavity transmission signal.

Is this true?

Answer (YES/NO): NO